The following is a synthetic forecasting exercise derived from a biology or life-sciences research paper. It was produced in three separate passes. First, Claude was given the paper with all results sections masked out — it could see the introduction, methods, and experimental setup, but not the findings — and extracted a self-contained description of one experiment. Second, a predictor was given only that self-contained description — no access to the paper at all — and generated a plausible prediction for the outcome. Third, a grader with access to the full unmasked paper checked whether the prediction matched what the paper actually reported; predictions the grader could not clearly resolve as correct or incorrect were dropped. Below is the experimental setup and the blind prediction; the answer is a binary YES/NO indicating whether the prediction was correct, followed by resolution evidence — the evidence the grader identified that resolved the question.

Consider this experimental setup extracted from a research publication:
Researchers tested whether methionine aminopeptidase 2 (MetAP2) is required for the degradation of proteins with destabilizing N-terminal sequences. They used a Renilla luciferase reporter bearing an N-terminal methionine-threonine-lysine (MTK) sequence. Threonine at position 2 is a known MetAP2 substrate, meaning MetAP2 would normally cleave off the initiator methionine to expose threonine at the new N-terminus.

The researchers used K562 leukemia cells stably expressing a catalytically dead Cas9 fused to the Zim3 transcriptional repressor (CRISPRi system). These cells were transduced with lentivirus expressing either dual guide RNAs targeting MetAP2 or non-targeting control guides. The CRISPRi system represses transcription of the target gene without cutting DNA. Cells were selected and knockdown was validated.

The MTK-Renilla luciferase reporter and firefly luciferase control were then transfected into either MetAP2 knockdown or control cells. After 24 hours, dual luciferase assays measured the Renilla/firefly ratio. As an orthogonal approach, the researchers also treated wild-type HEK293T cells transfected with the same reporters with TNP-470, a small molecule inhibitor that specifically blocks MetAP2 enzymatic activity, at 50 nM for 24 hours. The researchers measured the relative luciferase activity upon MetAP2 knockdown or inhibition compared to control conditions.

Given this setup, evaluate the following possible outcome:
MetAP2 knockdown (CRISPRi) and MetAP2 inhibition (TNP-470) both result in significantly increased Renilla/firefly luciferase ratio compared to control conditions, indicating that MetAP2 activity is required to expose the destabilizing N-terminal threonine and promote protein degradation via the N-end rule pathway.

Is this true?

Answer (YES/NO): YES